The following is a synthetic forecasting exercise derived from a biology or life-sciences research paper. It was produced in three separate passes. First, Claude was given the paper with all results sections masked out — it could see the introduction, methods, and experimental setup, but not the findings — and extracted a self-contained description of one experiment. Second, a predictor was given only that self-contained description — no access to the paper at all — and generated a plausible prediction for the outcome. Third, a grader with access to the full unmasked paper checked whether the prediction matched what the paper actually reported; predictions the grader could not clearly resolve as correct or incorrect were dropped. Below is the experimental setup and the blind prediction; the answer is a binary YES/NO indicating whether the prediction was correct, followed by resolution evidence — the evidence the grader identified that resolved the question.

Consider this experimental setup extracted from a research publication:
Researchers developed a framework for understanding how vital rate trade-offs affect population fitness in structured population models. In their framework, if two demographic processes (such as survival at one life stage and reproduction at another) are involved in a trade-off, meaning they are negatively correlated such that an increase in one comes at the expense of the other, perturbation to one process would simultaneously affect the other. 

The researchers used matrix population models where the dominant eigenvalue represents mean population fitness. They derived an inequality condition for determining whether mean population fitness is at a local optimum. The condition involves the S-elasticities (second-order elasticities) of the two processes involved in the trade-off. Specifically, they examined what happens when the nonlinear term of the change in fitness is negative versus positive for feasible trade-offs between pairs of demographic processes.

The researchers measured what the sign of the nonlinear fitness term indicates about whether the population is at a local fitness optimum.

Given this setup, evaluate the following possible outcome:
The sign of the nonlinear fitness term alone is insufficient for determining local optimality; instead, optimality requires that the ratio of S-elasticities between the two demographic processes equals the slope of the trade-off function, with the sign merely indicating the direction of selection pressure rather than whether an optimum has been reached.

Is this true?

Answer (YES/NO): NO